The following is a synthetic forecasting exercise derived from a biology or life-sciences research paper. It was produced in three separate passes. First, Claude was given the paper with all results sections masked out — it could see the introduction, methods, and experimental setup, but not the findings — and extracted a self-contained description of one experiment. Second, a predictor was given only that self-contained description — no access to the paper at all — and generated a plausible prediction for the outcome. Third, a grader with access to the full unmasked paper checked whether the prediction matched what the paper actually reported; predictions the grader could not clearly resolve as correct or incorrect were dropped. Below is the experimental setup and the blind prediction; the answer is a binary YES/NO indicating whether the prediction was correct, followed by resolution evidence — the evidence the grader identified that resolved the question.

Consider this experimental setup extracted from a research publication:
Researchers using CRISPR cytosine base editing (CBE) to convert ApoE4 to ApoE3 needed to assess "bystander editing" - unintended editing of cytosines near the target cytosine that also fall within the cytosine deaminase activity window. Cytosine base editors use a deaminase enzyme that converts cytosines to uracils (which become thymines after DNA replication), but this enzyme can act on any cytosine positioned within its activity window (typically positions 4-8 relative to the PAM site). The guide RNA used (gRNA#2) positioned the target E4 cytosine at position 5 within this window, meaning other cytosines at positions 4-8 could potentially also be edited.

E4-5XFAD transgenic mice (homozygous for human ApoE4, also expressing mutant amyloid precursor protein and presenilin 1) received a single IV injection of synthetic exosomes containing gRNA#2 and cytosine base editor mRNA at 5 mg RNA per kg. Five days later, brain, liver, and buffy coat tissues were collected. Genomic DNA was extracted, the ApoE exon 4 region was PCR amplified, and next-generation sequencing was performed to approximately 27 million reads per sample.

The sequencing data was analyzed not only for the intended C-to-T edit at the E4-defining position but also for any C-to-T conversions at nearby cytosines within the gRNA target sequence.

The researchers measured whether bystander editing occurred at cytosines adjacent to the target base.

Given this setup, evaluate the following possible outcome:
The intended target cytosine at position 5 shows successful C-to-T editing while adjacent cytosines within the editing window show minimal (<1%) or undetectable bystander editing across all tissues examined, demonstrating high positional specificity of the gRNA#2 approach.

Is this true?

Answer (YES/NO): NO